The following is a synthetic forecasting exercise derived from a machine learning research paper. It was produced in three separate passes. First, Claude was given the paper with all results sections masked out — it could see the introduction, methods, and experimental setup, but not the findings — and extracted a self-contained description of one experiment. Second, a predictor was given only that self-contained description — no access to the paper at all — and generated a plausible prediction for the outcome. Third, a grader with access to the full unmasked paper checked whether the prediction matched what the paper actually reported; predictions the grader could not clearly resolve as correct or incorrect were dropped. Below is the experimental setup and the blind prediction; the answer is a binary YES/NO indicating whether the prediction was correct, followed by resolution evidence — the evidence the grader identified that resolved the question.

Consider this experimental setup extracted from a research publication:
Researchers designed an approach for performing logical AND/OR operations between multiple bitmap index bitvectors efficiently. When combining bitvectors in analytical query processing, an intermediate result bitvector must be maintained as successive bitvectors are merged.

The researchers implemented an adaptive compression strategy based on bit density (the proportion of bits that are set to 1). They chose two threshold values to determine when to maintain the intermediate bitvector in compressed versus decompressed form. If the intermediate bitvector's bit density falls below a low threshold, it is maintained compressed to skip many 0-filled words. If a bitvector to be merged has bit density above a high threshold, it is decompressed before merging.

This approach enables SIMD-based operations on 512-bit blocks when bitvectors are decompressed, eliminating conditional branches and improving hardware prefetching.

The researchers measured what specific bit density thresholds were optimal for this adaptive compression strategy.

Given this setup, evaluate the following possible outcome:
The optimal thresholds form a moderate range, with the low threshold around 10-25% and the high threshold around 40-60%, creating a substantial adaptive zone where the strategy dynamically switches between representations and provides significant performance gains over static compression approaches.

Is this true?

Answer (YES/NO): NO